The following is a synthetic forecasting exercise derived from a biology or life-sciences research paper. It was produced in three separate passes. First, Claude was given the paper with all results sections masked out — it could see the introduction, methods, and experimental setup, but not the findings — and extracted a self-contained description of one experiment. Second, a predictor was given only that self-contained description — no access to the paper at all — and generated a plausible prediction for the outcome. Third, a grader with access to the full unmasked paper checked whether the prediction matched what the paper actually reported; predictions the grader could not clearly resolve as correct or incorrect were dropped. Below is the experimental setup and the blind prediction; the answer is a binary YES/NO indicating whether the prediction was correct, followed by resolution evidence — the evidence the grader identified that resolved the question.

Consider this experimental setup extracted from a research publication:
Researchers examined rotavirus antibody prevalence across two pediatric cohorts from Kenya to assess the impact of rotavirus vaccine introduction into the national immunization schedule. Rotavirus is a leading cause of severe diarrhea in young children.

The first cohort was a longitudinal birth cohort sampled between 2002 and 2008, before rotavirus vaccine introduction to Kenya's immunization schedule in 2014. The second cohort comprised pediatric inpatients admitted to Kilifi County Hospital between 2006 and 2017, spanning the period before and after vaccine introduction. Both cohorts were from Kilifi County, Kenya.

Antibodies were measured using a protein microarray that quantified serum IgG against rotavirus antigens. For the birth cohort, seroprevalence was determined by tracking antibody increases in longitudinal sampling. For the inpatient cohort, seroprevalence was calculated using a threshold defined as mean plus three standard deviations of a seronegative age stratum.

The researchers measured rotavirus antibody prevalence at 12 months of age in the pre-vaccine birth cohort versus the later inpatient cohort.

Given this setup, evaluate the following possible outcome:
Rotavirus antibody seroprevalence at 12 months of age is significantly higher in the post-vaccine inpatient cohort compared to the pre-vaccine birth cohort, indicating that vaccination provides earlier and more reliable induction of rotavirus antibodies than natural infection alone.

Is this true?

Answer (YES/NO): NO